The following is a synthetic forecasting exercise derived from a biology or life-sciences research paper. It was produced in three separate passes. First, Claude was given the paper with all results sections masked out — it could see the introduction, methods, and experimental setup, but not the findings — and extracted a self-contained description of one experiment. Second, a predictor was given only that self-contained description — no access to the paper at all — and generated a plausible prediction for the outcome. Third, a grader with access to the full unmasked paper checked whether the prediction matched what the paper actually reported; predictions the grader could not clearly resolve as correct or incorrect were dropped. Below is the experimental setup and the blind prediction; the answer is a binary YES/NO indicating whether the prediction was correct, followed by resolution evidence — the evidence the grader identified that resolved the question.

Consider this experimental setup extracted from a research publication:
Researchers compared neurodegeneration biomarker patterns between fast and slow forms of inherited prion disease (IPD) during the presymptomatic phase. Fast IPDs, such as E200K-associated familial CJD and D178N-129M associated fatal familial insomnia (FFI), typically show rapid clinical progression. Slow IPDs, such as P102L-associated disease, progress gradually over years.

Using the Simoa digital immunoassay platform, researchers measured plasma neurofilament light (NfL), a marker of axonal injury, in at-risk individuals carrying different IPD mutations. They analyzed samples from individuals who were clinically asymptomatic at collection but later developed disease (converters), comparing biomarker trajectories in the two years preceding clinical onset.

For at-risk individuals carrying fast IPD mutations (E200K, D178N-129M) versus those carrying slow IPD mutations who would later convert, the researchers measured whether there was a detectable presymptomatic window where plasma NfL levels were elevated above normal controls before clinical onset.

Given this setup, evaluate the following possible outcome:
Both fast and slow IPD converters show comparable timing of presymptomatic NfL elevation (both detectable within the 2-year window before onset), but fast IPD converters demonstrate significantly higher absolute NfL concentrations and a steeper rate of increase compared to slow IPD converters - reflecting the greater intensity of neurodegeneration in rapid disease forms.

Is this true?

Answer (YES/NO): NO